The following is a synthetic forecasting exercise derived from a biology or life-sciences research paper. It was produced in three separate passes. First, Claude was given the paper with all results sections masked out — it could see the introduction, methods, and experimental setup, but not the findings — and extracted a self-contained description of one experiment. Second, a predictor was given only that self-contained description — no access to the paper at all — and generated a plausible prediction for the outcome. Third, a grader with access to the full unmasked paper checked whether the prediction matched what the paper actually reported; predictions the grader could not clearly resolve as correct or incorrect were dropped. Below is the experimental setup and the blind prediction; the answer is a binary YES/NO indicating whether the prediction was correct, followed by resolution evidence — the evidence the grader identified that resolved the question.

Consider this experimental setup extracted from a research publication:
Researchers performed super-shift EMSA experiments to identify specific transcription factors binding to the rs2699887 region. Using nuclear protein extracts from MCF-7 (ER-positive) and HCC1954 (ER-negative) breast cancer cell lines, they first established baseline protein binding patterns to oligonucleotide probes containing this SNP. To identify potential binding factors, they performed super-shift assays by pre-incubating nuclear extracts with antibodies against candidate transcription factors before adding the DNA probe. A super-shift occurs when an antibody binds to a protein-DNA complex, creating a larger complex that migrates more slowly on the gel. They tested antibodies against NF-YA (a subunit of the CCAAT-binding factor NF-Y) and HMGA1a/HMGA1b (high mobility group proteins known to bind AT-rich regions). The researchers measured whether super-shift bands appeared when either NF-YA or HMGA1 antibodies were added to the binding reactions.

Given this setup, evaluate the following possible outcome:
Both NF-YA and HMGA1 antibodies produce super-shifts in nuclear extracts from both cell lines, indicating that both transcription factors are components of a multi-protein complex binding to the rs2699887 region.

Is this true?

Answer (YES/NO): NO